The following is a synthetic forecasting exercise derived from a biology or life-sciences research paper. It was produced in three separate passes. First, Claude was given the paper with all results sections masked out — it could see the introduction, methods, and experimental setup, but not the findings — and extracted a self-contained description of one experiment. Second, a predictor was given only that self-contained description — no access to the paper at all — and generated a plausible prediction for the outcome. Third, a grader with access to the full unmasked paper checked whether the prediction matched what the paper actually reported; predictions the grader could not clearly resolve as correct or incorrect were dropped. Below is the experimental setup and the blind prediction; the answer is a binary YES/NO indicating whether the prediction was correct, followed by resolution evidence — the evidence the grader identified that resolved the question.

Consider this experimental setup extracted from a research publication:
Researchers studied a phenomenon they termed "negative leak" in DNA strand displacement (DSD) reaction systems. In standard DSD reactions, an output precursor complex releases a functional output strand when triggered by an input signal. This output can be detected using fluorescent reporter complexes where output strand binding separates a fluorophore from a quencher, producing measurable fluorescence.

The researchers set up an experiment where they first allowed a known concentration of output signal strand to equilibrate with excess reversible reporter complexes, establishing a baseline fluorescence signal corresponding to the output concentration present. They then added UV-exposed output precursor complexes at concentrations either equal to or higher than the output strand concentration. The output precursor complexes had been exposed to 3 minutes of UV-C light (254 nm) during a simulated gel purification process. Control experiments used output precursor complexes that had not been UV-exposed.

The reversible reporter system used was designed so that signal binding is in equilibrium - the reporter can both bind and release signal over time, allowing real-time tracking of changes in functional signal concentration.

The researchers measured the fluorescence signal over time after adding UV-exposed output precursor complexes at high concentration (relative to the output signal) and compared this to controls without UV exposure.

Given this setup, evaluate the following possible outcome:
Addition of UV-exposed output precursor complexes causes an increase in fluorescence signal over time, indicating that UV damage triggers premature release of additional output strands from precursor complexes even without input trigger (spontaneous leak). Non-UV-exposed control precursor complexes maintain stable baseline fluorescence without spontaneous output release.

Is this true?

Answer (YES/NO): NO